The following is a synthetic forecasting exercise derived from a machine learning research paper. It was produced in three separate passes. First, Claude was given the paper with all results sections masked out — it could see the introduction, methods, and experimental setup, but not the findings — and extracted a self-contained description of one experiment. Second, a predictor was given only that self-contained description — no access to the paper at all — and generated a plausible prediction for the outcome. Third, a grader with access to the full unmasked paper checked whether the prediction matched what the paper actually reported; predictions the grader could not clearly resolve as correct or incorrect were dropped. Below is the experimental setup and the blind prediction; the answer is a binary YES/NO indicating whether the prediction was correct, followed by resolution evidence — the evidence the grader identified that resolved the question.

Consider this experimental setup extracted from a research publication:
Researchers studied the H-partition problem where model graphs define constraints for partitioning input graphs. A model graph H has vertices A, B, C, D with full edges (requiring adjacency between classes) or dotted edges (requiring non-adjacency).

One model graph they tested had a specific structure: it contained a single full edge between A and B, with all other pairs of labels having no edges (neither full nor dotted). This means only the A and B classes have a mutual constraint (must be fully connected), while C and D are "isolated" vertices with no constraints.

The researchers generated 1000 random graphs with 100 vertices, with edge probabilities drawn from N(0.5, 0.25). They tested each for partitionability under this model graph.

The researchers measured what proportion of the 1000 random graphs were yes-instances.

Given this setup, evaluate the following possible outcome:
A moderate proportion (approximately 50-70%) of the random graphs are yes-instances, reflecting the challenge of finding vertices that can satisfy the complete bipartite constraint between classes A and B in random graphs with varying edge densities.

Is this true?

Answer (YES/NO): NO